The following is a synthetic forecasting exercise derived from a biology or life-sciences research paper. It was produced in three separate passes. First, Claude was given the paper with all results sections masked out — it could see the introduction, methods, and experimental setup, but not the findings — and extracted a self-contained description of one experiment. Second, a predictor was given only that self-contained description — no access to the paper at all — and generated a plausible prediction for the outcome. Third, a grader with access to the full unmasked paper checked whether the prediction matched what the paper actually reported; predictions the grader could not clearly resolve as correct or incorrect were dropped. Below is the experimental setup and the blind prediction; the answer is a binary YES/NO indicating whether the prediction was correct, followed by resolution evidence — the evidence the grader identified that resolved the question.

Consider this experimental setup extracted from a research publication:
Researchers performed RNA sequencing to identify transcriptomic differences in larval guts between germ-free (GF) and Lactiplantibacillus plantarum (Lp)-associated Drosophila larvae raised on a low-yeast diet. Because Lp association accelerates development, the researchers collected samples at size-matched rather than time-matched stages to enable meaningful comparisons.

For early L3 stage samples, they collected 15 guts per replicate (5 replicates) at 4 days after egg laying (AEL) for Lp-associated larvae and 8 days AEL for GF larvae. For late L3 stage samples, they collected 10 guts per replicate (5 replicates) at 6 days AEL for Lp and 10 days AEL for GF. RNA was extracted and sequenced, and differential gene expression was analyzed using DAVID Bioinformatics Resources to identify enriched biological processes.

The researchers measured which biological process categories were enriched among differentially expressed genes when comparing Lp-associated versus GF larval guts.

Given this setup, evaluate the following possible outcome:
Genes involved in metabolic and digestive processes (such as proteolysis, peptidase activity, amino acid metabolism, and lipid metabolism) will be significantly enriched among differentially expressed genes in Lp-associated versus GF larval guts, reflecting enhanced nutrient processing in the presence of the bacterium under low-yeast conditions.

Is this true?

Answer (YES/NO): YES